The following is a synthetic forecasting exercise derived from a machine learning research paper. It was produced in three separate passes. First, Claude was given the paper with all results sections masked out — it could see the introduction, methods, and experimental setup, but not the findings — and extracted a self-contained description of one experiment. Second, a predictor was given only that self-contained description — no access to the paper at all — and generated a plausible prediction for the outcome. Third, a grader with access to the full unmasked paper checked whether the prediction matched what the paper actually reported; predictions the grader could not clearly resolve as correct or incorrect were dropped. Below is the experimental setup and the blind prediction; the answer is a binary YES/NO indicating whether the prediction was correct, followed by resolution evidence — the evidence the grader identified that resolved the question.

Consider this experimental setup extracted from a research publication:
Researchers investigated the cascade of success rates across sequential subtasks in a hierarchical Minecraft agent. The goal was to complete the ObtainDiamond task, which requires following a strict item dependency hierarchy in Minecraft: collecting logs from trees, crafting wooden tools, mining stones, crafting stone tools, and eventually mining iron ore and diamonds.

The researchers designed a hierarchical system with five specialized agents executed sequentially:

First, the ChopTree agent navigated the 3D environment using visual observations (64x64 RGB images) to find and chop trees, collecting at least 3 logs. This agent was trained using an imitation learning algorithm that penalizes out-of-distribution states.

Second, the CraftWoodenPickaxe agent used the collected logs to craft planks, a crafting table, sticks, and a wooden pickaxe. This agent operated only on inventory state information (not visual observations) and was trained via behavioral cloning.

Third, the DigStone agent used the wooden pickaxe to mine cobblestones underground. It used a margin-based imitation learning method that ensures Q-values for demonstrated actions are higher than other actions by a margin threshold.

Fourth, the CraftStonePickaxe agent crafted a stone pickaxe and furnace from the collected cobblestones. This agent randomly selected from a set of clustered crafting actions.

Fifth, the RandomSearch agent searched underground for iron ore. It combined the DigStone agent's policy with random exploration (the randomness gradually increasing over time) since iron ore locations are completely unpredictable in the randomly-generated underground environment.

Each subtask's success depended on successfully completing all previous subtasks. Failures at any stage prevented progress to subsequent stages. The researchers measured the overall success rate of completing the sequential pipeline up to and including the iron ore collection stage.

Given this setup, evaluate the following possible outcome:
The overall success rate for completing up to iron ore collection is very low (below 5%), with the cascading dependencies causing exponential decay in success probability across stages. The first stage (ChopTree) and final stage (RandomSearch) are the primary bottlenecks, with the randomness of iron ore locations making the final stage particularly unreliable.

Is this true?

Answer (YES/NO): NO